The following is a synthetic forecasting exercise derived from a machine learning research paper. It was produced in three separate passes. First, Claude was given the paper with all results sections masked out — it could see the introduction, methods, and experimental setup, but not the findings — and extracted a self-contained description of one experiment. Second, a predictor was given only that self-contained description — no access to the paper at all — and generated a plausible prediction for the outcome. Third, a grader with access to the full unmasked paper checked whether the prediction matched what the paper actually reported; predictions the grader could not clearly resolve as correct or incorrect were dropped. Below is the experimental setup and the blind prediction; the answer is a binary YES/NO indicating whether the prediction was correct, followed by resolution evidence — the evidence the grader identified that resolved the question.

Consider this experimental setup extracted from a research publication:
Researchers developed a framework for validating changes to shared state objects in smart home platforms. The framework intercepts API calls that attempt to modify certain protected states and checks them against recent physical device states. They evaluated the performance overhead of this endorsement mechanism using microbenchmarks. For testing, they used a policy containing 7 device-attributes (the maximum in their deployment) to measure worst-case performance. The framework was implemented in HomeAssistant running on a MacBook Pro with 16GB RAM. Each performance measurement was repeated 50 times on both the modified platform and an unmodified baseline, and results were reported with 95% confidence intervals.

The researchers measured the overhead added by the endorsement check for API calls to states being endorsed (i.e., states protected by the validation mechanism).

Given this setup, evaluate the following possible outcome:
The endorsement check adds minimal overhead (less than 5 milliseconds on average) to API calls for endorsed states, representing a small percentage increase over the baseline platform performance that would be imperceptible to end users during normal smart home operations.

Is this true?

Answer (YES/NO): YES